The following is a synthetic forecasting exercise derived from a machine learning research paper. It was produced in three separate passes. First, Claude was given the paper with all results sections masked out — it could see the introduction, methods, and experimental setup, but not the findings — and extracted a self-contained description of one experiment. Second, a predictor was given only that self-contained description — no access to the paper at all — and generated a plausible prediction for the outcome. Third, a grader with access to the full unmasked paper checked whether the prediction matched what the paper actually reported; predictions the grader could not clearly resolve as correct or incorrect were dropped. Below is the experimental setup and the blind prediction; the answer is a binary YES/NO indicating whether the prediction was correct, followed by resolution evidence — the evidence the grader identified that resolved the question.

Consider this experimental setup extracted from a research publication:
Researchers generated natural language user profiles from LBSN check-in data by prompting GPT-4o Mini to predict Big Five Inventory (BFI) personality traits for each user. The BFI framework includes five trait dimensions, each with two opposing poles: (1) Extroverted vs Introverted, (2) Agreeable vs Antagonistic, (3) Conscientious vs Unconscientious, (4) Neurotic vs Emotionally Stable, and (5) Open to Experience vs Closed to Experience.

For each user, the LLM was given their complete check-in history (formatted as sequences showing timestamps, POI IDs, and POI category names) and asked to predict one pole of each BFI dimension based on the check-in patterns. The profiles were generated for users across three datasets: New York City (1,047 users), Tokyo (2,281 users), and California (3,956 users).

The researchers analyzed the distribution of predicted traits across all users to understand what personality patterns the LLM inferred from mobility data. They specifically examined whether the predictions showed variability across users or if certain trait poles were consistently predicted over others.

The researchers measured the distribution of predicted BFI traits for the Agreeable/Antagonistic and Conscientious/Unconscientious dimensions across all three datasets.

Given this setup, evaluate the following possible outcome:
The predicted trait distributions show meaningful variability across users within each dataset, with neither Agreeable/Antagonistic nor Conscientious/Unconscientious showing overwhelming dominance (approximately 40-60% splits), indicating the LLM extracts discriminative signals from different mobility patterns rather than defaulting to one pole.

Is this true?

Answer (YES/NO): NO